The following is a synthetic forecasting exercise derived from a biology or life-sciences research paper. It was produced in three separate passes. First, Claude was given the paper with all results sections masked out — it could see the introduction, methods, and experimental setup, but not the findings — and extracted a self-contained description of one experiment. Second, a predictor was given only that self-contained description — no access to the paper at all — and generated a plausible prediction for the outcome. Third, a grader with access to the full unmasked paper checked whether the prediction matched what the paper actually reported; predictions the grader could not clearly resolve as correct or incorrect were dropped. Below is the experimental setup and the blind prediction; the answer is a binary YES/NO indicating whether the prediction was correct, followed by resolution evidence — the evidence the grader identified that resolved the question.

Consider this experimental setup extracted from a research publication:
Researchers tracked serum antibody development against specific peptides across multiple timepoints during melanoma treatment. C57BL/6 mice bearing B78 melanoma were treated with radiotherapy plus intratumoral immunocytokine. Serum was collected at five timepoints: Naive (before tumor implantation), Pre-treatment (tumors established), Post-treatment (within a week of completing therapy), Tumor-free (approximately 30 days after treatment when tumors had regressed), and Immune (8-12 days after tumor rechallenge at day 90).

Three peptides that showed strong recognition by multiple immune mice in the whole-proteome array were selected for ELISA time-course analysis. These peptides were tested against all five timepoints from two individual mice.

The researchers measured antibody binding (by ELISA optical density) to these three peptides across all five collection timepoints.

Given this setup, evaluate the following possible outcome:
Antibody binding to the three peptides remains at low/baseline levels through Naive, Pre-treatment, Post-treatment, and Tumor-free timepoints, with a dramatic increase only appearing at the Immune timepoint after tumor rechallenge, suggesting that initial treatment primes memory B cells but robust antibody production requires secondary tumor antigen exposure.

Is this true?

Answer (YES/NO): NO